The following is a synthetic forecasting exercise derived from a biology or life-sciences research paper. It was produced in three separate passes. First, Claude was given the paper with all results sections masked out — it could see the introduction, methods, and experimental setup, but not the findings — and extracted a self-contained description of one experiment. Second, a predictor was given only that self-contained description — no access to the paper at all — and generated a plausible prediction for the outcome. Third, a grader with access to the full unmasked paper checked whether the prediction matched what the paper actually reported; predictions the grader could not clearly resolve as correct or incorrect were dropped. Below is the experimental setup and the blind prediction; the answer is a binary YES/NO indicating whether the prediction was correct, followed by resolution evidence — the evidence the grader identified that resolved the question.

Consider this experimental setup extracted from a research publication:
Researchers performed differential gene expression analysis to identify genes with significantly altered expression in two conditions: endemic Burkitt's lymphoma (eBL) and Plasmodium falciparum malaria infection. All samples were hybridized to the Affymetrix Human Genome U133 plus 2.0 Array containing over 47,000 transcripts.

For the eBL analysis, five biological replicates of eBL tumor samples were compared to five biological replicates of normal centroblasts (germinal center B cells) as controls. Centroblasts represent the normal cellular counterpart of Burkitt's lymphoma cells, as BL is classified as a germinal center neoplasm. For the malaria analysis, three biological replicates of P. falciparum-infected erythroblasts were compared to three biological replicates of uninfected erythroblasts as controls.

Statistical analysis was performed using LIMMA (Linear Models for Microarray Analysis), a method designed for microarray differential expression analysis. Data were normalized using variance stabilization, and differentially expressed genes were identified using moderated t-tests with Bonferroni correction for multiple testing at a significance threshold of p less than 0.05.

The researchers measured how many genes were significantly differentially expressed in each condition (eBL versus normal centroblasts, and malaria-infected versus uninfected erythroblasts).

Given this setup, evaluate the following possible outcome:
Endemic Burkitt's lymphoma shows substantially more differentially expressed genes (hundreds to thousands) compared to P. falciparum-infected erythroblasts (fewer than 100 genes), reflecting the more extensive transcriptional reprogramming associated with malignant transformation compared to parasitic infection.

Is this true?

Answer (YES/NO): NO